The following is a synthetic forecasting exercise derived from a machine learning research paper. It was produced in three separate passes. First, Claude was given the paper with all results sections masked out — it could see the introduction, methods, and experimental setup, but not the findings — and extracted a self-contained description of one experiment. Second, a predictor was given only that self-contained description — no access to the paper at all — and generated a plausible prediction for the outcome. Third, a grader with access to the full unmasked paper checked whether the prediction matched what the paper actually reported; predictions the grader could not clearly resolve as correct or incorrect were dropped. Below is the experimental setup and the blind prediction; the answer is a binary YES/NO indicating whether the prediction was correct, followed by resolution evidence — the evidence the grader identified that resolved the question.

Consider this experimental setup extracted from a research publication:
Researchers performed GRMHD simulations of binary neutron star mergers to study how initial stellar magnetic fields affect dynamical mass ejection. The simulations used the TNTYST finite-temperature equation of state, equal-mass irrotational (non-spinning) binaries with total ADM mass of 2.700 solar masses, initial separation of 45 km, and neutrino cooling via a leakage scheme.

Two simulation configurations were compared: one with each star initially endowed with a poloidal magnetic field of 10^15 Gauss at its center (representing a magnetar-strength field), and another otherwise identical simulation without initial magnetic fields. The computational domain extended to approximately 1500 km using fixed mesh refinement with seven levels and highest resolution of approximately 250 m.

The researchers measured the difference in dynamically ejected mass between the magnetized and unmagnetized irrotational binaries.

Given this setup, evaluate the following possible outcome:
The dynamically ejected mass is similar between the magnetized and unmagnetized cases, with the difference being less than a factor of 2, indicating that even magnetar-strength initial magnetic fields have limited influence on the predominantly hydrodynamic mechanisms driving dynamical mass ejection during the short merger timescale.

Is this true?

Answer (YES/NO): YES